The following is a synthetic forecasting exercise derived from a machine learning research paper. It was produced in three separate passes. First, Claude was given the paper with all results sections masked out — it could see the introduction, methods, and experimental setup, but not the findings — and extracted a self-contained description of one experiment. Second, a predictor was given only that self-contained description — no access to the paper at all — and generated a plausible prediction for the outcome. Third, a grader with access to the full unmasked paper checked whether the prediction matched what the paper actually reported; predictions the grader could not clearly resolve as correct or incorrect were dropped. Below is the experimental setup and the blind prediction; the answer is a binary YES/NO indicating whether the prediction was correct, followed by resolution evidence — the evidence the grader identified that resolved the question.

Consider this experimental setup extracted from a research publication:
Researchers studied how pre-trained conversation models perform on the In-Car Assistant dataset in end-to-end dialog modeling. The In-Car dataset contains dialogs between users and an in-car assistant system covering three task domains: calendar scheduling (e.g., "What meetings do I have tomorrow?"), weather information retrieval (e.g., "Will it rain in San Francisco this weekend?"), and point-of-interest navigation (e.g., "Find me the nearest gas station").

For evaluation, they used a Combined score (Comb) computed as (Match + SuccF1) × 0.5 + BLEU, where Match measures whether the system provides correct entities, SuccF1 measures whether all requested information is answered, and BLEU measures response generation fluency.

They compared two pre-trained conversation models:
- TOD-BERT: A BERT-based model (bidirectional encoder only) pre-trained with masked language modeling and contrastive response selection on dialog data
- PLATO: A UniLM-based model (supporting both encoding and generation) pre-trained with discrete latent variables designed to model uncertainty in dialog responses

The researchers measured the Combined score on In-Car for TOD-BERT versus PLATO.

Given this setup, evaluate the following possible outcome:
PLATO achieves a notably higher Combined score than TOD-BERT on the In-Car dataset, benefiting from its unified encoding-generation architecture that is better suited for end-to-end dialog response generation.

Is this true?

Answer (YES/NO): NO